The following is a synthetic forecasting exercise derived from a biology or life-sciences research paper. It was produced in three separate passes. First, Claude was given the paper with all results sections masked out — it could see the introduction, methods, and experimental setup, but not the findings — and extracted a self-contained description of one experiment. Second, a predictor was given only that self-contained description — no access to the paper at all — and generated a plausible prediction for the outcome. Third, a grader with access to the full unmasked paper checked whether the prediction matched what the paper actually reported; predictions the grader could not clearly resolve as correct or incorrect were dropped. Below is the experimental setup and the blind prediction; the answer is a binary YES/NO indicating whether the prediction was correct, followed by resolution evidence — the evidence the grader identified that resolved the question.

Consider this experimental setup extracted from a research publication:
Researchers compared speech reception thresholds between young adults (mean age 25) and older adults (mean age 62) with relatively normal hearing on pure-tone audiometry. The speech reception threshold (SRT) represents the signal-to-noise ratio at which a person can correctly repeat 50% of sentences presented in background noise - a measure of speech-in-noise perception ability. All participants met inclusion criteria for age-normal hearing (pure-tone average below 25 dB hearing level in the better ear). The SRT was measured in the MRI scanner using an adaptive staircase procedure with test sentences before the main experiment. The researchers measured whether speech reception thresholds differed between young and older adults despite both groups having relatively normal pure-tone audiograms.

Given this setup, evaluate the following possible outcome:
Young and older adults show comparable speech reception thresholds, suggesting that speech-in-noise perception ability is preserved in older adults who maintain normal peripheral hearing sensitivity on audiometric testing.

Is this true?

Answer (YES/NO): NO